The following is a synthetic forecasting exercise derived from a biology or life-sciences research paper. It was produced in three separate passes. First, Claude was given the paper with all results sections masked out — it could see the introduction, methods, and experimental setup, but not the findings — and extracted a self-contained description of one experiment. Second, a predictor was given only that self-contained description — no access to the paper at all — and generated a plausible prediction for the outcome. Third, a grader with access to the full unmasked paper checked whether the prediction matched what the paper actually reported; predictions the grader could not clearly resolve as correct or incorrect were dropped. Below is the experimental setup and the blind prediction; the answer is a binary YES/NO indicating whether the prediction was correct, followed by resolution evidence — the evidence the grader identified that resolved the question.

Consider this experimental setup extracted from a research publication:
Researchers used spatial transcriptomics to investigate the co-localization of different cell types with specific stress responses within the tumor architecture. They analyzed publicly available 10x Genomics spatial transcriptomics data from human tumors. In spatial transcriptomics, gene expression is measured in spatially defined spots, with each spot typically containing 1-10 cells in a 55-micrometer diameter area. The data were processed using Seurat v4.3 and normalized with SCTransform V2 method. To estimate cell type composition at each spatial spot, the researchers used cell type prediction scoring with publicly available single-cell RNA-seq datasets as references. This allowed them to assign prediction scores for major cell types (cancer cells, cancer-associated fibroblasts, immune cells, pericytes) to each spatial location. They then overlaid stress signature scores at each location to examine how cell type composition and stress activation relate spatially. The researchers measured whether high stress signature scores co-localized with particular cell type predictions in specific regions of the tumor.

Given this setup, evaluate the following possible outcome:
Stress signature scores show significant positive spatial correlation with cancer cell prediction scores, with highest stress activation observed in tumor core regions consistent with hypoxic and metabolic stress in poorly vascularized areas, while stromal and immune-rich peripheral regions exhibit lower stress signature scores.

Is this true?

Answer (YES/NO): NO